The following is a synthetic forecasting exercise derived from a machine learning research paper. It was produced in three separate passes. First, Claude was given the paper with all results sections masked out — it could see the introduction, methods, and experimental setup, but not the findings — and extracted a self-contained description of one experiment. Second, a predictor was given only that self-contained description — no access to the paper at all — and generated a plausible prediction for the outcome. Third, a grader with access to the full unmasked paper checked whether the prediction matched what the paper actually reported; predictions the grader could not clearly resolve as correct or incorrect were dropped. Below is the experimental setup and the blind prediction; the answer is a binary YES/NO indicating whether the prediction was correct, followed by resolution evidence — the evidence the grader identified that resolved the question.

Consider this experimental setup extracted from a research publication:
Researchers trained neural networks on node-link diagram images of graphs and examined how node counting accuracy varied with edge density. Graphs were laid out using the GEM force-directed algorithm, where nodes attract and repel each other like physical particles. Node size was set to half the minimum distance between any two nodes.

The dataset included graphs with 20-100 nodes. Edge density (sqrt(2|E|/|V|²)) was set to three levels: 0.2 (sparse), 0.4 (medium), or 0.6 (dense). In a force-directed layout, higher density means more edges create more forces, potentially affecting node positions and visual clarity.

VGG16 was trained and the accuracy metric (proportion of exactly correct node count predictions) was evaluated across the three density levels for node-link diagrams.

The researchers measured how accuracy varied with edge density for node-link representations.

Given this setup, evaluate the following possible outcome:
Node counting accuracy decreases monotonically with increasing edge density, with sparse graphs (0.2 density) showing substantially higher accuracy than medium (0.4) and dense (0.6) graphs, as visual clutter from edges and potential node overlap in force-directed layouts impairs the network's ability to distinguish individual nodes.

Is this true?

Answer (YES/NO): NO